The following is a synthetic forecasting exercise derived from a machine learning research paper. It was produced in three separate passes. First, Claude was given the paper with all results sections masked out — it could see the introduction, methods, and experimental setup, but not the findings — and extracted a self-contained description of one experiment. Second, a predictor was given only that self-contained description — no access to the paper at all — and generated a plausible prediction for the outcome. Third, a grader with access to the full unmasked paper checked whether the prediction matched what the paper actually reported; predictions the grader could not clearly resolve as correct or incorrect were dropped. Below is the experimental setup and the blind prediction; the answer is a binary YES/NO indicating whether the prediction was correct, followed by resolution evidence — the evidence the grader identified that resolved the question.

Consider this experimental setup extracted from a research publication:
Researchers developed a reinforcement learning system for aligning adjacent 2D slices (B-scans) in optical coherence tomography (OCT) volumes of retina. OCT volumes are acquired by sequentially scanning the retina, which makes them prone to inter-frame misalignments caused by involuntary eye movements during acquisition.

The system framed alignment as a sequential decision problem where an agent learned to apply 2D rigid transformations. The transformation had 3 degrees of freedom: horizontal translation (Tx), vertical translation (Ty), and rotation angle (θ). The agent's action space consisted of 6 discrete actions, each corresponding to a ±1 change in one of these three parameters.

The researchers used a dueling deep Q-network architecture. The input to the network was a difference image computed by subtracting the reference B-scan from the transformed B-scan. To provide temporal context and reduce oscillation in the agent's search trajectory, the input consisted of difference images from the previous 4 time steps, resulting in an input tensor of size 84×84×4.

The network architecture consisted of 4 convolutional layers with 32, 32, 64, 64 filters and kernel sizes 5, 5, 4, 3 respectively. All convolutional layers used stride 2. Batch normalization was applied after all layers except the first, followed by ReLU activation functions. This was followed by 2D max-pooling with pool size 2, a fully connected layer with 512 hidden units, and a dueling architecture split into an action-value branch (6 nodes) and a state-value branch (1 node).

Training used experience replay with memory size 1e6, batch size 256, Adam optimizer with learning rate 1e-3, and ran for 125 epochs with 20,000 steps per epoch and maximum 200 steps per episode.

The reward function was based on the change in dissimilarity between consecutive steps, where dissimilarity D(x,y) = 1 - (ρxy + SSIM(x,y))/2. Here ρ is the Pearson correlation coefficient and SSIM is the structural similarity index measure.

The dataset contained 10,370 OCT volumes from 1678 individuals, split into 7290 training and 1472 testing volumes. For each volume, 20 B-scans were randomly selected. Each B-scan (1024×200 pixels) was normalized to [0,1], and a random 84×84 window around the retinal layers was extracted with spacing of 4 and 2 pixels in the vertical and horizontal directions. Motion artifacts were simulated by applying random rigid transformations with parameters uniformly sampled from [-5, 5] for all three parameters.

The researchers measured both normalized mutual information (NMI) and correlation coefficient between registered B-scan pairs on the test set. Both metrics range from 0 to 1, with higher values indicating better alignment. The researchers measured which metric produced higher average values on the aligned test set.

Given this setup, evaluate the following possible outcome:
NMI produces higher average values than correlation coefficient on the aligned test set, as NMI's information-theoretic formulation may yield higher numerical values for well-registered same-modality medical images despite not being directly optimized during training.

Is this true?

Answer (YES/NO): YES